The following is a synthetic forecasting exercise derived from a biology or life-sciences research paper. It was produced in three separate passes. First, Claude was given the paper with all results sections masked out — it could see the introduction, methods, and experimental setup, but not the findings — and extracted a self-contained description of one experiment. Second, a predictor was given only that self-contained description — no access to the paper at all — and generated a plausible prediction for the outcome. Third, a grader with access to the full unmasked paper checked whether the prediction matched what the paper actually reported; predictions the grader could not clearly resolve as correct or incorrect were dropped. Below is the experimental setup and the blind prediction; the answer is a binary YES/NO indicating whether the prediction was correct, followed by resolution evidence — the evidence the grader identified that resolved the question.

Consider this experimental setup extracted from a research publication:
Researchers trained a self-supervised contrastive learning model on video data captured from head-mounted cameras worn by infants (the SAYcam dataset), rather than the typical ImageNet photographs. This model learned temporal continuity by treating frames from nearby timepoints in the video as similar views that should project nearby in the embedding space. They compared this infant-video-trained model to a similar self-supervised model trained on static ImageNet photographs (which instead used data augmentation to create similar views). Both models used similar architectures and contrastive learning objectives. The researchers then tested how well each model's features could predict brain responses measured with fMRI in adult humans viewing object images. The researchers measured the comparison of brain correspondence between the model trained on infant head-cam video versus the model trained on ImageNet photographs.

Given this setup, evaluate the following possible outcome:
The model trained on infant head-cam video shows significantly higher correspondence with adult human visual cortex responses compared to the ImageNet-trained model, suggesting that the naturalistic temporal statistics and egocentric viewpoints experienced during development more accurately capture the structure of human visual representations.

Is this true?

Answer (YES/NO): NO